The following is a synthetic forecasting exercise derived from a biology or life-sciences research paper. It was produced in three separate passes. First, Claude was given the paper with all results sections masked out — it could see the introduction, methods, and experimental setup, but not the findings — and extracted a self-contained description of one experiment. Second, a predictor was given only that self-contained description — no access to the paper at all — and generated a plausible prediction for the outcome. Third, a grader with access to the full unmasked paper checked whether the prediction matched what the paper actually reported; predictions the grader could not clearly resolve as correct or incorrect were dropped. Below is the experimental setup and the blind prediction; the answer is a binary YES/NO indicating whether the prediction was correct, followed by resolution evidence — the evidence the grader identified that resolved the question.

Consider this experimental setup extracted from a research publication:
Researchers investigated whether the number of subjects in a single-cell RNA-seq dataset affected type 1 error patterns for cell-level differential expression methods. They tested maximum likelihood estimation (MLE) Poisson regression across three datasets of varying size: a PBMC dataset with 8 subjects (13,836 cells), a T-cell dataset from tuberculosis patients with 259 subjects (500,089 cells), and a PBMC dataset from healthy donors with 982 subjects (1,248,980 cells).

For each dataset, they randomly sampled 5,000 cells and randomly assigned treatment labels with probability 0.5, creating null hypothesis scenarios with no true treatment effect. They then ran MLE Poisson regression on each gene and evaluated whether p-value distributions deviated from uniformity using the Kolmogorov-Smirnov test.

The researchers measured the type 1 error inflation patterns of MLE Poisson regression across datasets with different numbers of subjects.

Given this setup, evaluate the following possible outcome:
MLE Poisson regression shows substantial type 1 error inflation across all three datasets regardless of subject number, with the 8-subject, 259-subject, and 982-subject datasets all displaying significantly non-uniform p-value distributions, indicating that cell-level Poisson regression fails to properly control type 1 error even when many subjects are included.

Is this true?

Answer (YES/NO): YES